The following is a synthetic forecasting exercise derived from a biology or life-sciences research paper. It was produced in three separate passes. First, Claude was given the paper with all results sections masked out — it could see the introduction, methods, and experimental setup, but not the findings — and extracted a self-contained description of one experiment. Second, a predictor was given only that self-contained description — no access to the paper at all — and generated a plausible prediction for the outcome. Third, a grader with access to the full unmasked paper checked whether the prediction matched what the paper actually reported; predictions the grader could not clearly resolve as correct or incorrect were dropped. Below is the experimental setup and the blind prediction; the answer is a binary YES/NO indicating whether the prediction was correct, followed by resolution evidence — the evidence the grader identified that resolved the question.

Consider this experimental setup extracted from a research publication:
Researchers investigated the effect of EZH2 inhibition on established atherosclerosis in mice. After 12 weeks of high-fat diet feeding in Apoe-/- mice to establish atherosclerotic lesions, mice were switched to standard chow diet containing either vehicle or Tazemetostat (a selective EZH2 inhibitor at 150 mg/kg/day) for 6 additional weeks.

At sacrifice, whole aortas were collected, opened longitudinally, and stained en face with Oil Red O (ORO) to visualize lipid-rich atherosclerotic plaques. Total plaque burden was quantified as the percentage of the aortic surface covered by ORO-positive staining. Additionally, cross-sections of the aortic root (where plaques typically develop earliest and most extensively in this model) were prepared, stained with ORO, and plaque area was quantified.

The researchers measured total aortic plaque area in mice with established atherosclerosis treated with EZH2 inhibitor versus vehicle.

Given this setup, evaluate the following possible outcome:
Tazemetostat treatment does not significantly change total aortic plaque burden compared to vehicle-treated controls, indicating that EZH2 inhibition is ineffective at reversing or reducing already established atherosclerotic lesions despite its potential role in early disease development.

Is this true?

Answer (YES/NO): NO